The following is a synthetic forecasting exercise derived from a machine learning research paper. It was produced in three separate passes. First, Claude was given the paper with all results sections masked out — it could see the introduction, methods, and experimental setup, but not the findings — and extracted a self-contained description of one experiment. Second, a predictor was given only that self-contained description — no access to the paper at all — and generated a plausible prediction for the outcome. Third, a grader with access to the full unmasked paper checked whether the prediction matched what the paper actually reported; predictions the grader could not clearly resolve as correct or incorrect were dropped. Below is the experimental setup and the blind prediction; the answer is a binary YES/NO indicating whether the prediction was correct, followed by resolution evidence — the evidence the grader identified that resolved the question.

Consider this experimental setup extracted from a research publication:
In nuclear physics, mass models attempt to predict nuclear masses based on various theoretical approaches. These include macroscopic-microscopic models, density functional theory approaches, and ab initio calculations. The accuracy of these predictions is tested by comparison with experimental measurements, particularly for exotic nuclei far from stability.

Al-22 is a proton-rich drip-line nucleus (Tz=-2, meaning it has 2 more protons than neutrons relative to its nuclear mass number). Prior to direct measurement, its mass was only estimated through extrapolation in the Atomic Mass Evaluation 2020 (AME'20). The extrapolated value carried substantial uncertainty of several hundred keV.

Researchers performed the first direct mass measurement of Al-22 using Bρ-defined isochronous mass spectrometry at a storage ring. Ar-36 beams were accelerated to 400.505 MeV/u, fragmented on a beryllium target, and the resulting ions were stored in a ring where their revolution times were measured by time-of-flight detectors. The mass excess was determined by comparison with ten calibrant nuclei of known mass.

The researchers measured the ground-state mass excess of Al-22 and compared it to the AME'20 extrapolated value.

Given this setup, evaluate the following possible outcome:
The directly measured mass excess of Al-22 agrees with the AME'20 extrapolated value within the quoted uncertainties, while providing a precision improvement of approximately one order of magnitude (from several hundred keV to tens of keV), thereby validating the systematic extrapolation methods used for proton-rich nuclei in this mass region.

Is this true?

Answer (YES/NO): YES